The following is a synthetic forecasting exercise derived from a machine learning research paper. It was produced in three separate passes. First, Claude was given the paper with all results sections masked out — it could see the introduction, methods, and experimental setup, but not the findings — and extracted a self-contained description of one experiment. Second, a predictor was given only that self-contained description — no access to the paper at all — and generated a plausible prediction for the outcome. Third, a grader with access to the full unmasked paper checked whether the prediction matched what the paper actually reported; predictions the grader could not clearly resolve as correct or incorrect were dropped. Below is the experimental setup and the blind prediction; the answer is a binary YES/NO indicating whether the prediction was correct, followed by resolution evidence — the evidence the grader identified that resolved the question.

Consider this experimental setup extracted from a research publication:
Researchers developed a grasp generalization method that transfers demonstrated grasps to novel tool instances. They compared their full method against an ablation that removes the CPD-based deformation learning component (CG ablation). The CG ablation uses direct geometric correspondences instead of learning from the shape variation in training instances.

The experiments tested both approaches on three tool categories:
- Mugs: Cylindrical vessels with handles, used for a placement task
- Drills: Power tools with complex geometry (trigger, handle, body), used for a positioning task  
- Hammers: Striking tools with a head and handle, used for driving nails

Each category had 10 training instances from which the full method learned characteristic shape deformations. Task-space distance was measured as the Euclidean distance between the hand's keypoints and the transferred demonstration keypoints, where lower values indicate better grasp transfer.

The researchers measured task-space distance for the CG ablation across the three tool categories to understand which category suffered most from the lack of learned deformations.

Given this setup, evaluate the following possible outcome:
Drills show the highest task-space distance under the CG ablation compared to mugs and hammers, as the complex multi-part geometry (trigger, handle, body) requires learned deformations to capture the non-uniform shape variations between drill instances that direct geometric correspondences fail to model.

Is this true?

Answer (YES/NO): NO